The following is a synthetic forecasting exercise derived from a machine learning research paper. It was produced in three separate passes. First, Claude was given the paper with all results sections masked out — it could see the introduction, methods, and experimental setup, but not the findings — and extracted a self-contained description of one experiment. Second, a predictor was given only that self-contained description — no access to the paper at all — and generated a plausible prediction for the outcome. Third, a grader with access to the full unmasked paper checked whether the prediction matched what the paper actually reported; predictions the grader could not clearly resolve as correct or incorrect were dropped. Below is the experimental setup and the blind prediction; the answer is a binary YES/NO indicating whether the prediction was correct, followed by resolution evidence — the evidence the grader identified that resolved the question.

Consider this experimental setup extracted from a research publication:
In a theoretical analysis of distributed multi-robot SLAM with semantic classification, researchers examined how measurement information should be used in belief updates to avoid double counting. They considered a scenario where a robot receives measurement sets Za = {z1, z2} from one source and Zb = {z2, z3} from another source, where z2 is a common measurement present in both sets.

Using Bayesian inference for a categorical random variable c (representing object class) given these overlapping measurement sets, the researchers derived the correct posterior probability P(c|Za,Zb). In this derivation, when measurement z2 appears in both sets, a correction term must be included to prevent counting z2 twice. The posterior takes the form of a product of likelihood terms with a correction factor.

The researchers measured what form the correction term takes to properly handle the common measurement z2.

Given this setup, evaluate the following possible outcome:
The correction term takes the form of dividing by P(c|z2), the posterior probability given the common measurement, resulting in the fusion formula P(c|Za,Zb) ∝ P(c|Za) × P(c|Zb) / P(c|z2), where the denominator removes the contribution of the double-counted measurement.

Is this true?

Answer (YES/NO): NO